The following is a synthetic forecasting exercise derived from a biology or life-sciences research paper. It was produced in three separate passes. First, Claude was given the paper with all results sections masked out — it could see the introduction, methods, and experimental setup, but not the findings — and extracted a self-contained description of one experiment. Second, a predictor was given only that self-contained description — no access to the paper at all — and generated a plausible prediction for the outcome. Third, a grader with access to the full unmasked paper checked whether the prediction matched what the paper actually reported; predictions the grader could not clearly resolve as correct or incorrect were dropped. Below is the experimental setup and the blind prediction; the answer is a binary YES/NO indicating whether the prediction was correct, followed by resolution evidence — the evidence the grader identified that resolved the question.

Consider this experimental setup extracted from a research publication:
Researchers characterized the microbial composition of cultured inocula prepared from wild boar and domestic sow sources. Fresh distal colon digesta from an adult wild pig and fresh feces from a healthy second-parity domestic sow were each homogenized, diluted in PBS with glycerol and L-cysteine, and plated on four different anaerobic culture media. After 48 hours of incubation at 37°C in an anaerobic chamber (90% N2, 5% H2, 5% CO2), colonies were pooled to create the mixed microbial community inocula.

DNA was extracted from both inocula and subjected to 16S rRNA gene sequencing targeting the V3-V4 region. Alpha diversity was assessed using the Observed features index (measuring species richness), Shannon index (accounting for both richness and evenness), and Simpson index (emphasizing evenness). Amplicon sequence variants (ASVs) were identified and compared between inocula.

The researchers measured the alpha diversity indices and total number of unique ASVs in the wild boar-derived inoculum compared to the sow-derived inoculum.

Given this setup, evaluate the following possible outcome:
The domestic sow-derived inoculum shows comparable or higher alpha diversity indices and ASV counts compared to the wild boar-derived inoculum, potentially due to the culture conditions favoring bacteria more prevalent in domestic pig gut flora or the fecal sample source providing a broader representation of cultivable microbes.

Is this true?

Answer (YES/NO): NO